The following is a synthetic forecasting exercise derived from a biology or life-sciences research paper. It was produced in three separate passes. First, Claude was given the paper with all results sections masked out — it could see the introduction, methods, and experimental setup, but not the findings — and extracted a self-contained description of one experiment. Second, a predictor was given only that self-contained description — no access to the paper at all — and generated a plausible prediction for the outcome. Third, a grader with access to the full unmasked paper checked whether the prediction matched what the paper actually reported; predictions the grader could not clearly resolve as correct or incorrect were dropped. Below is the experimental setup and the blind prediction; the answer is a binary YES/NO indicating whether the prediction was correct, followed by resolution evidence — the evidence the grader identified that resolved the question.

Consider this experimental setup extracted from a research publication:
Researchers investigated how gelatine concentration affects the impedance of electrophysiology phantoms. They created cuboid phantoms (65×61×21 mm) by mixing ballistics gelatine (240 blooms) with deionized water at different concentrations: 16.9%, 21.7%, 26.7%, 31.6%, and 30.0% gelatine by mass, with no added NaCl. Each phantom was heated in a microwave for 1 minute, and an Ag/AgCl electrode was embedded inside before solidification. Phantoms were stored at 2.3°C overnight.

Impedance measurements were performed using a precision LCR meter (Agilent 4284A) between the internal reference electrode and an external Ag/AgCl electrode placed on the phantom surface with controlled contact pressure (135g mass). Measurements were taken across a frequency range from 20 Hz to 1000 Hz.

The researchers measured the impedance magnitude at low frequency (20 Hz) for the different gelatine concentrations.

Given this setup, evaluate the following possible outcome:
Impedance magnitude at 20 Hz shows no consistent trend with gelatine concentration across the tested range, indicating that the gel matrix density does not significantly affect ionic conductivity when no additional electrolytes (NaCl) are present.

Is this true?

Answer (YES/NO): NO